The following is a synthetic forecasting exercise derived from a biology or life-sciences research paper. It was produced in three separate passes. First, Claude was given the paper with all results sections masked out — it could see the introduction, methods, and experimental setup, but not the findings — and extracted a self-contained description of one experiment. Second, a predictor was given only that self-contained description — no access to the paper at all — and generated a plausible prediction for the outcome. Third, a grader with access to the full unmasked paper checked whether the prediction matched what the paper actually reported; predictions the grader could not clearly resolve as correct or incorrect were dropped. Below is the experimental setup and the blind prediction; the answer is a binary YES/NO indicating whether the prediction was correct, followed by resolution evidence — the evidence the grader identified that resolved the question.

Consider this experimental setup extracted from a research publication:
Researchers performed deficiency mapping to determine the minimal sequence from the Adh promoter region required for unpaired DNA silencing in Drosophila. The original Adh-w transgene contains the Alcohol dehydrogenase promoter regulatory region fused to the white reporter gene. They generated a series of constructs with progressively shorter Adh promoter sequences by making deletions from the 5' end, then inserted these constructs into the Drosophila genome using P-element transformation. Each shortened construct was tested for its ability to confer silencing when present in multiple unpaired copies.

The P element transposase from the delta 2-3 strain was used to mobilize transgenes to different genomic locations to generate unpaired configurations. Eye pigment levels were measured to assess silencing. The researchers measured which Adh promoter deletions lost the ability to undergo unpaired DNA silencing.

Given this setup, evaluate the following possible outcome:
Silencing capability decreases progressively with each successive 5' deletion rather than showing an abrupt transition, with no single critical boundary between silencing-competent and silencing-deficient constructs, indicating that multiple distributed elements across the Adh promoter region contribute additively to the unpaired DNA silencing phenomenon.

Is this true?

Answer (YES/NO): NO